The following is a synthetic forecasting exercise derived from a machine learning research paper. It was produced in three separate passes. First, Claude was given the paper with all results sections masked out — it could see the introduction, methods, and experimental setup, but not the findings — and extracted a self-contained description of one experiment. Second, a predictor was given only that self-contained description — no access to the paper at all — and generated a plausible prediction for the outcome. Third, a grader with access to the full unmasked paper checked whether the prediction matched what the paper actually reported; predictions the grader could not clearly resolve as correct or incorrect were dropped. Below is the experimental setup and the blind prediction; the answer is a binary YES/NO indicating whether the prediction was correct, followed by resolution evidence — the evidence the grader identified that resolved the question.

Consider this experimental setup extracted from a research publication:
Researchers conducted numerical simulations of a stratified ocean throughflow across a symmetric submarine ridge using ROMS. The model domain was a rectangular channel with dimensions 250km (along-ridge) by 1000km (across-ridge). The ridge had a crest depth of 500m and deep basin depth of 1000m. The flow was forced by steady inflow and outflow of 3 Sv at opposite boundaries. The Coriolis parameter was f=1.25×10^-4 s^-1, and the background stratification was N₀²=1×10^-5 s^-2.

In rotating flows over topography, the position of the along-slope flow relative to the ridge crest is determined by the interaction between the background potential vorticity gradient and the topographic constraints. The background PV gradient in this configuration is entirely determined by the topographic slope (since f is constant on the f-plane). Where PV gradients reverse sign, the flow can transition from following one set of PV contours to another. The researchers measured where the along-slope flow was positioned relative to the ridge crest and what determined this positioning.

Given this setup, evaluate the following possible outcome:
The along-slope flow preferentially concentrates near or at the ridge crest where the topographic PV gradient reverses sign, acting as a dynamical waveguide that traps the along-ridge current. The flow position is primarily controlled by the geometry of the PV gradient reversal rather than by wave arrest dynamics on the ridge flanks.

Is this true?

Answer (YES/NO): YES